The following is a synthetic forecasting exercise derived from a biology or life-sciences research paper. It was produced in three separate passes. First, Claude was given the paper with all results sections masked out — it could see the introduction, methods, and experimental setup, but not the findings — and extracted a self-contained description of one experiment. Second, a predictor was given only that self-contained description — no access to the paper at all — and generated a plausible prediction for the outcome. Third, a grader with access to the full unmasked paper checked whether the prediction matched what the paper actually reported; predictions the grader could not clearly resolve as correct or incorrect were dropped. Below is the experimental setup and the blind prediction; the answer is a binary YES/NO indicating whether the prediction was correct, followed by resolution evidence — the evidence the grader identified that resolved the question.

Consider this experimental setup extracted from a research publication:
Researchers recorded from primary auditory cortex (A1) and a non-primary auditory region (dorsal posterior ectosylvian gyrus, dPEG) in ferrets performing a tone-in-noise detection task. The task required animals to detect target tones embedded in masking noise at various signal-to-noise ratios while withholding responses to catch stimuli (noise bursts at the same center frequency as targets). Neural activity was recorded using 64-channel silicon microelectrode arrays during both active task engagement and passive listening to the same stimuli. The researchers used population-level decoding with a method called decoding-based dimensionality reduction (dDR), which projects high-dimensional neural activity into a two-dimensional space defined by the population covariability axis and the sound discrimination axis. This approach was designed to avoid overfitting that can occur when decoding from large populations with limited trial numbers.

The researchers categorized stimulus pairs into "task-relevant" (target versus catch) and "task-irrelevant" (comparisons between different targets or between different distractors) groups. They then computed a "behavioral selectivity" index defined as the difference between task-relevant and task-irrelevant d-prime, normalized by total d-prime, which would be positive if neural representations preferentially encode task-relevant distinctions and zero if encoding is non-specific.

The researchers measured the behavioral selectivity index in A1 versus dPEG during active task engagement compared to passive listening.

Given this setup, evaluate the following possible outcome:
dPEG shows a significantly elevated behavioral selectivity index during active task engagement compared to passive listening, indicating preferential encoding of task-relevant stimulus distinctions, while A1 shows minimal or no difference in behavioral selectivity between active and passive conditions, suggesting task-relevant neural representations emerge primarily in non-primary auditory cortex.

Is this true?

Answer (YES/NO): YES